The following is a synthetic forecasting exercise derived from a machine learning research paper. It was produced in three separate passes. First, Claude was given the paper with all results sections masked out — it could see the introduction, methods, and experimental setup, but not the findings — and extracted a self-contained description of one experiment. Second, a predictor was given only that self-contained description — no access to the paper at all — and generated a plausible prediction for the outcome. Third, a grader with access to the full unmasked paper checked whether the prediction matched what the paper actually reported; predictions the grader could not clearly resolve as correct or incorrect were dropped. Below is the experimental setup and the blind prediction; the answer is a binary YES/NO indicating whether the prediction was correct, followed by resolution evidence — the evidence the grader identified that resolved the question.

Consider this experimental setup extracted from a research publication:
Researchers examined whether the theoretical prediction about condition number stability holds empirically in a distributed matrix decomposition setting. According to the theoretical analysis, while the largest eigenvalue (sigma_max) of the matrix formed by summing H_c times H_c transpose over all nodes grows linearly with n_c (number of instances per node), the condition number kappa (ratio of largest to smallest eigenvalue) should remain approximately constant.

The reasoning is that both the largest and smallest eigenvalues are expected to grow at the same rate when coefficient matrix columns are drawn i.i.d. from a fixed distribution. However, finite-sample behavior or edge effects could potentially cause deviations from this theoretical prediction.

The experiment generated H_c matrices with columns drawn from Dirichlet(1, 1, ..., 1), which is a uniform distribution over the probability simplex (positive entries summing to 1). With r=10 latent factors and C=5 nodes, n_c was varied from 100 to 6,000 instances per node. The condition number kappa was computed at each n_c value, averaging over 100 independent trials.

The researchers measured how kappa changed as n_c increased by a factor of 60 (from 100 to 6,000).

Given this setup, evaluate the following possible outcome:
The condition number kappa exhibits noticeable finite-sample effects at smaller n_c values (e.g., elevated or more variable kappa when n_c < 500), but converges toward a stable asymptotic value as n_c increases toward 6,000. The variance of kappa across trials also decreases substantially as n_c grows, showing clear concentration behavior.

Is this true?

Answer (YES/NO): NO